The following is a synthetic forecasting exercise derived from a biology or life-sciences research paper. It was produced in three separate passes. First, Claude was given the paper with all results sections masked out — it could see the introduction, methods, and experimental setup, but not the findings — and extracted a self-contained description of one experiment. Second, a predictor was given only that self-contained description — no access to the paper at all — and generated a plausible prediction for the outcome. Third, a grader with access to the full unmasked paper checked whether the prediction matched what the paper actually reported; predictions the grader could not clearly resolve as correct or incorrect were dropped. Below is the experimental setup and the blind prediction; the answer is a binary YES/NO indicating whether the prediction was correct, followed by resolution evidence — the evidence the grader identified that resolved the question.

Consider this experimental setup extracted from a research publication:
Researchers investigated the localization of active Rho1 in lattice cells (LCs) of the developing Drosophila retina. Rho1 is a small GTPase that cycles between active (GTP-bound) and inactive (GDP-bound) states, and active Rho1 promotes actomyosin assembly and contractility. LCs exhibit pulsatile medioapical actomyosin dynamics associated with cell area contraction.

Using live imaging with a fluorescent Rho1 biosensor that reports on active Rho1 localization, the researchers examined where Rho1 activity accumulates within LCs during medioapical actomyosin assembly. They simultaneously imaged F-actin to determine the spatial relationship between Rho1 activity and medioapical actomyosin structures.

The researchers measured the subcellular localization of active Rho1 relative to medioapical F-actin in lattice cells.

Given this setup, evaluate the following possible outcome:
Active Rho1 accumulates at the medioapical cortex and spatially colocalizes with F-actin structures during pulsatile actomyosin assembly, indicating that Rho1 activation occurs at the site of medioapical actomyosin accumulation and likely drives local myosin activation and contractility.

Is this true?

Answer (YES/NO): YES